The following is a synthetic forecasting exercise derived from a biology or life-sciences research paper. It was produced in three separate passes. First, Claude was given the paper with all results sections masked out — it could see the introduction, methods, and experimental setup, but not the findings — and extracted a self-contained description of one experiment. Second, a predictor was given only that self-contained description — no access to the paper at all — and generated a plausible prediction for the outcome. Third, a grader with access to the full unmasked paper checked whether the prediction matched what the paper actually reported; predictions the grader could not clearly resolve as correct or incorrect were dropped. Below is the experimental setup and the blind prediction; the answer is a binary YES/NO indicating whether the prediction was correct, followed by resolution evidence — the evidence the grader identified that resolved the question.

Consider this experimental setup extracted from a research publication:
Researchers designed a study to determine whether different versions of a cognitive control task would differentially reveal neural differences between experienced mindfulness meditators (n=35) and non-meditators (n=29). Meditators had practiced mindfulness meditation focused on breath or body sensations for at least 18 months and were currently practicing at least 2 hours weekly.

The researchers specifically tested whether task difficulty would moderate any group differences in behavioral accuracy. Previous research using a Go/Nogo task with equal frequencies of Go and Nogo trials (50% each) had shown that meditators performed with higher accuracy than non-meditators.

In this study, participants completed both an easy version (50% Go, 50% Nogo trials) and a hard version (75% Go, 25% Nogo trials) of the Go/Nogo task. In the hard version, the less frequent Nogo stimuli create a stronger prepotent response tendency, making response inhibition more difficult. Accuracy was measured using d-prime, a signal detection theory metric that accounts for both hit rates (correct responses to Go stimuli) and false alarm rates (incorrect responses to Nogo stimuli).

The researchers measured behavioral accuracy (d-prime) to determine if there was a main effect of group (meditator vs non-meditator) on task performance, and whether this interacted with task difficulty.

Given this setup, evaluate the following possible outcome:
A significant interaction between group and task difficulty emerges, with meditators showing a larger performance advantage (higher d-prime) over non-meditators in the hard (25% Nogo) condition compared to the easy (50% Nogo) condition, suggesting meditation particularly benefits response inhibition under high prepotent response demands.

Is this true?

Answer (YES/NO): NO